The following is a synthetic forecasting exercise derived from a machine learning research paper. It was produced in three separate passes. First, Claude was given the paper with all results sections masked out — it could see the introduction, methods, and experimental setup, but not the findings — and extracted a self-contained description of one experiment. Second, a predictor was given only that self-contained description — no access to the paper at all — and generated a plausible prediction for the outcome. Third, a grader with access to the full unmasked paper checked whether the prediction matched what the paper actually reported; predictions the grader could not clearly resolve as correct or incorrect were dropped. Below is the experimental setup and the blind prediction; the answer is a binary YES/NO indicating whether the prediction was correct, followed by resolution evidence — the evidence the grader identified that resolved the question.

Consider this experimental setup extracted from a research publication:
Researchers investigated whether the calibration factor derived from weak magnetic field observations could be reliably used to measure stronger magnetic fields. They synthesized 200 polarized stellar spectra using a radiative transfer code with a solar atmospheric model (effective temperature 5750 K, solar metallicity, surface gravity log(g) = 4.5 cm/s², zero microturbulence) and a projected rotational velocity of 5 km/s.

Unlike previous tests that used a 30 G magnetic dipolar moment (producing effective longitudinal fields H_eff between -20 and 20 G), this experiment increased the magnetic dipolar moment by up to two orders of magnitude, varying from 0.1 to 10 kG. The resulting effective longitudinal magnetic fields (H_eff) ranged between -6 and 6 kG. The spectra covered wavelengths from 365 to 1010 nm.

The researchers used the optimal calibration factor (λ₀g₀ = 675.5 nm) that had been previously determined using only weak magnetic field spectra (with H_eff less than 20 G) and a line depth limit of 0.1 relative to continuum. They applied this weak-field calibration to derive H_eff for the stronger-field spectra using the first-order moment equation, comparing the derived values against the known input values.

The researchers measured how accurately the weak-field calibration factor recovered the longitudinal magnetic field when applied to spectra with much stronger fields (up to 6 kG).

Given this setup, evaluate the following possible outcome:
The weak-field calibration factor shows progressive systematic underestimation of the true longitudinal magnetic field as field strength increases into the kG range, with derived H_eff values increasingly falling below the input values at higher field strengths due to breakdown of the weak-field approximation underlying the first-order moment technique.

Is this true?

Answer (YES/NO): NO